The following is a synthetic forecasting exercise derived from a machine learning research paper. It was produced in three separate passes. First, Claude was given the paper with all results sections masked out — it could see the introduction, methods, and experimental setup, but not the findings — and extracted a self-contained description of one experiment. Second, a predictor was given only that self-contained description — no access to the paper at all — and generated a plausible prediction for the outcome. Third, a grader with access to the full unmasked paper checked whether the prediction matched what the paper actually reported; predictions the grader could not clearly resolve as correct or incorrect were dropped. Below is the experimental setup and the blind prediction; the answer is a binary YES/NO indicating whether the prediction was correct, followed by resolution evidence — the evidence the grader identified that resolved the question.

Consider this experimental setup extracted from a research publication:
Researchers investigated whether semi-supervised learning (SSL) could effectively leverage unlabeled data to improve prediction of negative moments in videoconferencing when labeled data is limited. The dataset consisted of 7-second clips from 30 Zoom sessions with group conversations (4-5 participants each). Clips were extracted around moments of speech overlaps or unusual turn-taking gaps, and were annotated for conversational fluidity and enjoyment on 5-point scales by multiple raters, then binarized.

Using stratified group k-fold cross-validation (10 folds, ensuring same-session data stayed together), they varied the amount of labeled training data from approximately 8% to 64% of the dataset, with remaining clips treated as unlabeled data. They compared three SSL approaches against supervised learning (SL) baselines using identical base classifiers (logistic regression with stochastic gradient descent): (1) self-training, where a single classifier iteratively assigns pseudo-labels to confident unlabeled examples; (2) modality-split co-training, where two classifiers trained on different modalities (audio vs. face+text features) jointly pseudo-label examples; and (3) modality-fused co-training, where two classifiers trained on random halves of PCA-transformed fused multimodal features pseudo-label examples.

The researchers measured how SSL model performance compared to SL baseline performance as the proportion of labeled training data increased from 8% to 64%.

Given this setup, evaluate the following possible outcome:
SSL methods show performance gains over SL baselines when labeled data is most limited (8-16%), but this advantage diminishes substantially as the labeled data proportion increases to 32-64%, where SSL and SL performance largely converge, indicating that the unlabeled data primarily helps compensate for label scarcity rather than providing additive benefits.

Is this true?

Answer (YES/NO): NO